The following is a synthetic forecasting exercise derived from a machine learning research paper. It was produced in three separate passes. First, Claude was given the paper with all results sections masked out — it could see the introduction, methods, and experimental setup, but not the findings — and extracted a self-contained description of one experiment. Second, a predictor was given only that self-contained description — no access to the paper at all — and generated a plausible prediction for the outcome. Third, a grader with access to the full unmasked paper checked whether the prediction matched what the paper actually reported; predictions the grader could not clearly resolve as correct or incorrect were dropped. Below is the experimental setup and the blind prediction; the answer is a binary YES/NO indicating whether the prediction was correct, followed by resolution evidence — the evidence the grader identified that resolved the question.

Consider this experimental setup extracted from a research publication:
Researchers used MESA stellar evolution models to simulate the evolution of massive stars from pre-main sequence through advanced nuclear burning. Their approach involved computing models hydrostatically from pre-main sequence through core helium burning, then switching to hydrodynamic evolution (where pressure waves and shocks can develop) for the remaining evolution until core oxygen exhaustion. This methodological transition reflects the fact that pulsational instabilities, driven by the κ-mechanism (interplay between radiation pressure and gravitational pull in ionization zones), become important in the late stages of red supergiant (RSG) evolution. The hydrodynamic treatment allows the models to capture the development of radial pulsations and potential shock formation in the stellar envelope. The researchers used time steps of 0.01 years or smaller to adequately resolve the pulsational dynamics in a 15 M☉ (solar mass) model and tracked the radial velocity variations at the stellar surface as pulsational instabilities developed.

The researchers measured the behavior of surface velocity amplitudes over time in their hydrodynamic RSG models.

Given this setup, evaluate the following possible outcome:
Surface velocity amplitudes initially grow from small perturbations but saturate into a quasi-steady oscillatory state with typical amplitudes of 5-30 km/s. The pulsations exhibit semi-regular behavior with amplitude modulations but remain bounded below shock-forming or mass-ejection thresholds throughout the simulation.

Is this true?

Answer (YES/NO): NO